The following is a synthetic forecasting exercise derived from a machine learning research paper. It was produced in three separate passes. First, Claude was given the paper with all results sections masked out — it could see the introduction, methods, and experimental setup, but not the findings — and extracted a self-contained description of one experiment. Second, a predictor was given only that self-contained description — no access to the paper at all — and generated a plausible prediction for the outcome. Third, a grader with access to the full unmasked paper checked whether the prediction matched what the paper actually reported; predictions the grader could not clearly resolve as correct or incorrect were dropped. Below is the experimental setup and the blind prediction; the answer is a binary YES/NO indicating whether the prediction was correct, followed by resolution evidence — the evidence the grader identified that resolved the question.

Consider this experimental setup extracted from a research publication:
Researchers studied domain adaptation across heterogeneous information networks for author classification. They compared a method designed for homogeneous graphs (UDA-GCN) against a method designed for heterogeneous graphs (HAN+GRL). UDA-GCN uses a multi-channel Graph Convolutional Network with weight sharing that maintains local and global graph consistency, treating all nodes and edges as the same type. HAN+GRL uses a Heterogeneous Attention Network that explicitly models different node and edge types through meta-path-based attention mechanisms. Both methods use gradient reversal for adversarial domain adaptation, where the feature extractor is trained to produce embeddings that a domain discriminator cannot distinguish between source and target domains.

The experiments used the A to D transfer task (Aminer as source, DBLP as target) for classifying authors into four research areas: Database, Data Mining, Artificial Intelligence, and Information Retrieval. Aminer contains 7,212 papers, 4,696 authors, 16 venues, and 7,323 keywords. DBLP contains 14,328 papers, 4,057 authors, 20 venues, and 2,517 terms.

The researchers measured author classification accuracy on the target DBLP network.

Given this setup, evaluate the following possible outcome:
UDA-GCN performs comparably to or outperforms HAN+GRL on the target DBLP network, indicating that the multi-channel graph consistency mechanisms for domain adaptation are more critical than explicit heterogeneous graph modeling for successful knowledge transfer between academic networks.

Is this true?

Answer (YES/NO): YES